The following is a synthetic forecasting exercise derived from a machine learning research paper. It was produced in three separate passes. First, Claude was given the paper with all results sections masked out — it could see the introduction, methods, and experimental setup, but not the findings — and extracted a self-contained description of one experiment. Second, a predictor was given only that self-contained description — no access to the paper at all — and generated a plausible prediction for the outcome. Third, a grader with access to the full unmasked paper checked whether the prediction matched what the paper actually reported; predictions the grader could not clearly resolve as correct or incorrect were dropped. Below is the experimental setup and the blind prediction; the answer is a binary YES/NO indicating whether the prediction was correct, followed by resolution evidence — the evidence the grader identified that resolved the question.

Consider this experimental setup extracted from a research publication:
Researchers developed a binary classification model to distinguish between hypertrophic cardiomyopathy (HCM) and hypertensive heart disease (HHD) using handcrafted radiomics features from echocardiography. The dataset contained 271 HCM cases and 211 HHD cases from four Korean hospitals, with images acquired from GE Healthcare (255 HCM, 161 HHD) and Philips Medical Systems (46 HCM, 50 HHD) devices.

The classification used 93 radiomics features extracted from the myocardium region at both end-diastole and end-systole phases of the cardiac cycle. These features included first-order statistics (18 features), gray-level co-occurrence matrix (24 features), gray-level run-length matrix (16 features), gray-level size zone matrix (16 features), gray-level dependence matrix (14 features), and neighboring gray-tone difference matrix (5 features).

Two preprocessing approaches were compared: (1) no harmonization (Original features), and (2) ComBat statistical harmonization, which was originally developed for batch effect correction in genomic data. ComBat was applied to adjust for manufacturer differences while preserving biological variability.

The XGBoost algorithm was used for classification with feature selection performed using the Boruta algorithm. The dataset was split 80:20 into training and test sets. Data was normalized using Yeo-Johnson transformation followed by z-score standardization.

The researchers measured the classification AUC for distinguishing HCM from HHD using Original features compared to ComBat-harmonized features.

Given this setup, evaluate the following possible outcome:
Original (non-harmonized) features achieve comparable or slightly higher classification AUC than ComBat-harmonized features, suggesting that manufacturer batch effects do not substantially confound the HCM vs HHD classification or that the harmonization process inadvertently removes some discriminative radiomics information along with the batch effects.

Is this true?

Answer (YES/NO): YES